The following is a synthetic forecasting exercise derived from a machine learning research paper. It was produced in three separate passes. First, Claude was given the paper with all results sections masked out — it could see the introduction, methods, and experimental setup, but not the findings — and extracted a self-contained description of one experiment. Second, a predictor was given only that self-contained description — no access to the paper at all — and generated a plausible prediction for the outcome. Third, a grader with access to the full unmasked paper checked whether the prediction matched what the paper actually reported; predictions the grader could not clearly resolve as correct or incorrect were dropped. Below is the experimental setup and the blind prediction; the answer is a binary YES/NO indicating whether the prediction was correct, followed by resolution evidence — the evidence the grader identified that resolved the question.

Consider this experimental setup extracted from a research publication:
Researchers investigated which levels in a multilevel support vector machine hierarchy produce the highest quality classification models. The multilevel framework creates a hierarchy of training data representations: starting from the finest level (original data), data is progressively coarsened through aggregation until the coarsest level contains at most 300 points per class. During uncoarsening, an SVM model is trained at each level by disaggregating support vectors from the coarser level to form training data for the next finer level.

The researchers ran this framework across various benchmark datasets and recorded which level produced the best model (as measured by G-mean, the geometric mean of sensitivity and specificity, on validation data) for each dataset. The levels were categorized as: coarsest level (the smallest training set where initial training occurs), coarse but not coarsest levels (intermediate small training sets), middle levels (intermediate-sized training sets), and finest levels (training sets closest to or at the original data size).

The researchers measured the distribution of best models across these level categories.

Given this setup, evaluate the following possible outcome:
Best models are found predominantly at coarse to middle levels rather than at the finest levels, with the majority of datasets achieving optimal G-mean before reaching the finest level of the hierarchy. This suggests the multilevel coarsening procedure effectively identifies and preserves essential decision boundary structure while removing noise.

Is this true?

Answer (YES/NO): YES